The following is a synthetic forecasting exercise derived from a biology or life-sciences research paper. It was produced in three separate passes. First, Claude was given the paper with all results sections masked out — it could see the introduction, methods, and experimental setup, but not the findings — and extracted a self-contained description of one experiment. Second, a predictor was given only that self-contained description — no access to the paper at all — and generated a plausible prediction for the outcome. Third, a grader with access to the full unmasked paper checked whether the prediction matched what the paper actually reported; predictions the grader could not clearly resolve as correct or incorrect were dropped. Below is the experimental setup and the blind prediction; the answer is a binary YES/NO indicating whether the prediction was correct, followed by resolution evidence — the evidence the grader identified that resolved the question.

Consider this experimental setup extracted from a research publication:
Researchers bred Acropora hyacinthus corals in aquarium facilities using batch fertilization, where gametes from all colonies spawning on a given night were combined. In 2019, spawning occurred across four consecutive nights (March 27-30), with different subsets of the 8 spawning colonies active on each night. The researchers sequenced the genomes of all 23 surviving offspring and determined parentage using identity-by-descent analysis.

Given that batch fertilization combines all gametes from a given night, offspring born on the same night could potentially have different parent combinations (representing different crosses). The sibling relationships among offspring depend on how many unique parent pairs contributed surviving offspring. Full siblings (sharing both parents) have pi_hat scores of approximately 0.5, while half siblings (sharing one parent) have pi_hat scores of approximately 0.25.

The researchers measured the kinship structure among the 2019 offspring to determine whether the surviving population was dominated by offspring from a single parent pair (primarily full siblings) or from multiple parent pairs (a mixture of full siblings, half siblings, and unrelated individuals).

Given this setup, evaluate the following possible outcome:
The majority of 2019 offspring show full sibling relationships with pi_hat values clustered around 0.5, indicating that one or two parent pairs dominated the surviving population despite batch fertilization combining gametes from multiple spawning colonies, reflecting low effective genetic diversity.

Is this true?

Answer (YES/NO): YES